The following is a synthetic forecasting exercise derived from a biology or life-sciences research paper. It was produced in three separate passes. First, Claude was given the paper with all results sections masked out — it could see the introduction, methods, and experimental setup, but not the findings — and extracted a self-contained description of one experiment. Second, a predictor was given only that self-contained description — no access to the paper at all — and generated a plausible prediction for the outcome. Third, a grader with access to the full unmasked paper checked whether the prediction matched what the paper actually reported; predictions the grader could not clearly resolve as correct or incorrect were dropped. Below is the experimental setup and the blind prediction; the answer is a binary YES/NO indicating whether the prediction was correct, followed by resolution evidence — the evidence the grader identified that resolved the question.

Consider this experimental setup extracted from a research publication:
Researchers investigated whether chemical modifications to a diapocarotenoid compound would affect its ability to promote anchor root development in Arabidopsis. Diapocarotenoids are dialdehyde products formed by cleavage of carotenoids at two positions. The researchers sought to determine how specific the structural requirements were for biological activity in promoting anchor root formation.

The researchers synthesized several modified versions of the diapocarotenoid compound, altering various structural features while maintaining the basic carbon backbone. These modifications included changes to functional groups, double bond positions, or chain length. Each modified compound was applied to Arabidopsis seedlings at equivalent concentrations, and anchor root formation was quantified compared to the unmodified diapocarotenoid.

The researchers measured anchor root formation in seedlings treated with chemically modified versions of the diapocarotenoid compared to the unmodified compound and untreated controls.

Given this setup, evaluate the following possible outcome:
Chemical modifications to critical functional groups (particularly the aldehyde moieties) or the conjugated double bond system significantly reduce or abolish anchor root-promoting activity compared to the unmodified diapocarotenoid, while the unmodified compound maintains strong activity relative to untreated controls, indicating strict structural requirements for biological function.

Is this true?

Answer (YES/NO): YES